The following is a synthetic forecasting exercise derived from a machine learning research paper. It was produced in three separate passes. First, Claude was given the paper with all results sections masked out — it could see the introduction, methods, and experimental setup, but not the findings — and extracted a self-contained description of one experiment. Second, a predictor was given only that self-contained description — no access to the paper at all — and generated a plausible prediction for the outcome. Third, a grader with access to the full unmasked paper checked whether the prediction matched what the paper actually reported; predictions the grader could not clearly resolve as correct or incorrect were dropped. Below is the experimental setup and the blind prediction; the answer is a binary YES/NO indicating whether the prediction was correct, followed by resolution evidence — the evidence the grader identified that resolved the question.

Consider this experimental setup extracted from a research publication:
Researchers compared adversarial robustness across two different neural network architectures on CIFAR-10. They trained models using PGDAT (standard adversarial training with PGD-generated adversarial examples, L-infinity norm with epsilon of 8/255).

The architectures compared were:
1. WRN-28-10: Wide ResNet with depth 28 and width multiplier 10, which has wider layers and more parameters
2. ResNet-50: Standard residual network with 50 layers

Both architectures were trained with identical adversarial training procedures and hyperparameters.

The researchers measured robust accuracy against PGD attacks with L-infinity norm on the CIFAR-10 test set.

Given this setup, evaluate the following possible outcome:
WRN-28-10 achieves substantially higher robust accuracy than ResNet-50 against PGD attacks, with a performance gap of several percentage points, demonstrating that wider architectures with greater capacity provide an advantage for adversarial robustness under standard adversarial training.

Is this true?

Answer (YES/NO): NO